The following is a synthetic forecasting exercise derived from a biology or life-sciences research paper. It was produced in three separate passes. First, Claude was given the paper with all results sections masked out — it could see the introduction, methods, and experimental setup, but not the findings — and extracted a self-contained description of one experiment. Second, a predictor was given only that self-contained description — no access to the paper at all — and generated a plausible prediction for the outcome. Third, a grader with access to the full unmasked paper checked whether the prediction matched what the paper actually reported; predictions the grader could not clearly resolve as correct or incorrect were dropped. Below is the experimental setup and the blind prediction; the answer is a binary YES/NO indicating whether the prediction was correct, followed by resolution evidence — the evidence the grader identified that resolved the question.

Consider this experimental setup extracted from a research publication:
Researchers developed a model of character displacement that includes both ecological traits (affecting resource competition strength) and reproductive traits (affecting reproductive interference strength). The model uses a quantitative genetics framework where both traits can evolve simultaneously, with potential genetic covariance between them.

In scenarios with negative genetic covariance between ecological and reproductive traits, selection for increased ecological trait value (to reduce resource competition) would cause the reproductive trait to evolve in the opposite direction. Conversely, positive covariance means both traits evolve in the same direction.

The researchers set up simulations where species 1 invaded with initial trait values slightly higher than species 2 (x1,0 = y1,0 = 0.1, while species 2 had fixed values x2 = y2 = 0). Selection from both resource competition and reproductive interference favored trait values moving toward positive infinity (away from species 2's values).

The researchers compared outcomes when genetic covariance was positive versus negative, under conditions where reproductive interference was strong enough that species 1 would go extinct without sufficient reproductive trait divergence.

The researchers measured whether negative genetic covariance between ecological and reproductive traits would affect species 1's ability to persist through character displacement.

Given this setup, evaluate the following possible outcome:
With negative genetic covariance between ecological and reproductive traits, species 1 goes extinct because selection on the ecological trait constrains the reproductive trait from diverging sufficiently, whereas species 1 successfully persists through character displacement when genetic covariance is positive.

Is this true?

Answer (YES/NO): NO